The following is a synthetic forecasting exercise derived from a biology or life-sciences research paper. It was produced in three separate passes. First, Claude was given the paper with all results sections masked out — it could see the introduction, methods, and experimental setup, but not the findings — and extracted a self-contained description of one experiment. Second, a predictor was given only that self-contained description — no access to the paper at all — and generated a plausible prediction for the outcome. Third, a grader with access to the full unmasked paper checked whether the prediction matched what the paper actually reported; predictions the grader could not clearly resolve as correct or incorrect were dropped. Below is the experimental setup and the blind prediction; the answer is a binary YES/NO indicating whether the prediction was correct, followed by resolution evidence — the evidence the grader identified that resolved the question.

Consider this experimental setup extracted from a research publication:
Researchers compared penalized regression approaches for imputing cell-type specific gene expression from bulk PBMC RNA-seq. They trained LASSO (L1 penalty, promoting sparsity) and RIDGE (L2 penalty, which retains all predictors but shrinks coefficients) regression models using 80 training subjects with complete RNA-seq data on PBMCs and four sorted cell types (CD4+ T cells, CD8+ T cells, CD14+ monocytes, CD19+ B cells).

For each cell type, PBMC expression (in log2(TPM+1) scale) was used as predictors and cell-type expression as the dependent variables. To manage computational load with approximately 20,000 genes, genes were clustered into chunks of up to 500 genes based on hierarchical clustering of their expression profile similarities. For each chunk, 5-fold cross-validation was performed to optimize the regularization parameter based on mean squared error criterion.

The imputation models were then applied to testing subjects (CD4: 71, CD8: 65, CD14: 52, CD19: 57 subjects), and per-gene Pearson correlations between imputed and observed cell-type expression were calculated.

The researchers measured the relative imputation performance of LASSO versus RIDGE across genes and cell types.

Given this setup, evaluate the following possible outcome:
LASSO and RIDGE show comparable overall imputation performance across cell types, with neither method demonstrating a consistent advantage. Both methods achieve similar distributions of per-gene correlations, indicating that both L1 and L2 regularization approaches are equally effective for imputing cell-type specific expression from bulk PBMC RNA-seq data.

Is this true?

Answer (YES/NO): YES